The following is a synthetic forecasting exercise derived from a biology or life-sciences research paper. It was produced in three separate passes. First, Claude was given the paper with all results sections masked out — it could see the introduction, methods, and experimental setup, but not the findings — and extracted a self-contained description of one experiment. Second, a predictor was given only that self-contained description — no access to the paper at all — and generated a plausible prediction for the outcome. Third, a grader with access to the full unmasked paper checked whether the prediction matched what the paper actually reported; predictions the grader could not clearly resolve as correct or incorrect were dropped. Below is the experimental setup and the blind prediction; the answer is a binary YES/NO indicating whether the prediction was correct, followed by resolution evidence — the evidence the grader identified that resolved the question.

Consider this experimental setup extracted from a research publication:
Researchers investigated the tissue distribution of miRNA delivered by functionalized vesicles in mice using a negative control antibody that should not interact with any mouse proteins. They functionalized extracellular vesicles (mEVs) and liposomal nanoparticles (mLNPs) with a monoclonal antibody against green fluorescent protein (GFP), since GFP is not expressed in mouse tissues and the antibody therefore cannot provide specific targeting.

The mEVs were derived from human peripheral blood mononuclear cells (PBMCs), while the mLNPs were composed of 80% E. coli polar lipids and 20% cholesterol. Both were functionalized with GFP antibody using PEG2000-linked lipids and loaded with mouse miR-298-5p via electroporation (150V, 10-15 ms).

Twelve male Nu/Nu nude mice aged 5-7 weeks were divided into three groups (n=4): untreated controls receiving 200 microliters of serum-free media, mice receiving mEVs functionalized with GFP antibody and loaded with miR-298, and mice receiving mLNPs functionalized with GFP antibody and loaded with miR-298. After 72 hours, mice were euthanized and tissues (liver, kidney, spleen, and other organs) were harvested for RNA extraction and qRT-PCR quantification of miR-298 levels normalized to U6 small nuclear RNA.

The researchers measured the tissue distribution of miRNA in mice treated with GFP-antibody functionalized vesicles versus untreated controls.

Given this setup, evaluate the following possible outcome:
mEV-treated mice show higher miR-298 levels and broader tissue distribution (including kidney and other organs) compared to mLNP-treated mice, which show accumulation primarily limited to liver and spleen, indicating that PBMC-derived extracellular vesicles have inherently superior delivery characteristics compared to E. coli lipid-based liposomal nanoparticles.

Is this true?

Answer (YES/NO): NO